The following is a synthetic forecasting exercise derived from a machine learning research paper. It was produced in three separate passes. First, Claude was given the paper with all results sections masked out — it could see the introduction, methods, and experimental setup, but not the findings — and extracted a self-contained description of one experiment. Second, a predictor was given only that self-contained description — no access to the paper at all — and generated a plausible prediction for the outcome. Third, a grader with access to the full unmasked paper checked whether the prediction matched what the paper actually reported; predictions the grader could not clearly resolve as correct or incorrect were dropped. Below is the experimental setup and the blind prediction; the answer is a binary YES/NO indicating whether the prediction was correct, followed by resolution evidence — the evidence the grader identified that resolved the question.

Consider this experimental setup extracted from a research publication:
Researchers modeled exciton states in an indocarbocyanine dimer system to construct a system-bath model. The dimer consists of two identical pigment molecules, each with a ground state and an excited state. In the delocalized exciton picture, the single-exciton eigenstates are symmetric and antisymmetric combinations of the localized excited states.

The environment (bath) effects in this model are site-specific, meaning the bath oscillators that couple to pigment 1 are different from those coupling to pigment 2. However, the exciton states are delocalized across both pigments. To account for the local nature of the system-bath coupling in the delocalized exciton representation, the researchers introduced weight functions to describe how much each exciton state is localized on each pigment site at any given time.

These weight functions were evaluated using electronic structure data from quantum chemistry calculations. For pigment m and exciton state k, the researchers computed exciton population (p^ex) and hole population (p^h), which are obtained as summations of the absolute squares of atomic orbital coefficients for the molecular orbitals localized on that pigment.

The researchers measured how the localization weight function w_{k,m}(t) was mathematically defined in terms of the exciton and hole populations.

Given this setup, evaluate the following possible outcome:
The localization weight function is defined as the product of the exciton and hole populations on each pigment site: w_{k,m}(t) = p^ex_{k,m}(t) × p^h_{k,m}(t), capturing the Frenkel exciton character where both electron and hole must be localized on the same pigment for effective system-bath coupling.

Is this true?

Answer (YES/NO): YES